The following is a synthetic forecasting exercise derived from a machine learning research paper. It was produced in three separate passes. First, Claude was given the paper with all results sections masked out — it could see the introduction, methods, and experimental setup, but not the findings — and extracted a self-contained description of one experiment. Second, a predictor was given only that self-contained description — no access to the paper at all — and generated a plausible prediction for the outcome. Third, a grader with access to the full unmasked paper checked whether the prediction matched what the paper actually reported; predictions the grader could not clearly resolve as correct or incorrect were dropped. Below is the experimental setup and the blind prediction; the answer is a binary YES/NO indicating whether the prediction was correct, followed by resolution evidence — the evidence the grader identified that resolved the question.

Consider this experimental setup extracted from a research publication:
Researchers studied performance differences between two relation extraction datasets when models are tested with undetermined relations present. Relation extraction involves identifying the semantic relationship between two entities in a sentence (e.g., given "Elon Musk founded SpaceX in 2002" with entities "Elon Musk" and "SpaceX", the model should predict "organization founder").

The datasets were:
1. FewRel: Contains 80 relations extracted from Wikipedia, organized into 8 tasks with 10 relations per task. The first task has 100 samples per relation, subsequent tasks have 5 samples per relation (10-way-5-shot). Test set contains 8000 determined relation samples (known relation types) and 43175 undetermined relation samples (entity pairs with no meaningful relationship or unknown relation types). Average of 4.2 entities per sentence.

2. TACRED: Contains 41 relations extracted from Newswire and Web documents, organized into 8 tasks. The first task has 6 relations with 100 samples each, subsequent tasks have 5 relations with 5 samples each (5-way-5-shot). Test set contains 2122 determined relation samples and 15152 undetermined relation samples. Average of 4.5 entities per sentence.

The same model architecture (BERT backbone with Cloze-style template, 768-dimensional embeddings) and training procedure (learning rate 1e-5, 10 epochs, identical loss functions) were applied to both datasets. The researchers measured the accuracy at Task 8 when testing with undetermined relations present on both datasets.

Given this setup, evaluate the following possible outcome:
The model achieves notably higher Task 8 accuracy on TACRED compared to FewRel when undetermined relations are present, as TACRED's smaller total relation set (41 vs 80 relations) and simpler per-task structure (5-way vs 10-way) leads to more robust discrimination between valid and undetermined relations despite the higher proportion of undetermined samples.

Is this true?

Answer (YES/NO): NO